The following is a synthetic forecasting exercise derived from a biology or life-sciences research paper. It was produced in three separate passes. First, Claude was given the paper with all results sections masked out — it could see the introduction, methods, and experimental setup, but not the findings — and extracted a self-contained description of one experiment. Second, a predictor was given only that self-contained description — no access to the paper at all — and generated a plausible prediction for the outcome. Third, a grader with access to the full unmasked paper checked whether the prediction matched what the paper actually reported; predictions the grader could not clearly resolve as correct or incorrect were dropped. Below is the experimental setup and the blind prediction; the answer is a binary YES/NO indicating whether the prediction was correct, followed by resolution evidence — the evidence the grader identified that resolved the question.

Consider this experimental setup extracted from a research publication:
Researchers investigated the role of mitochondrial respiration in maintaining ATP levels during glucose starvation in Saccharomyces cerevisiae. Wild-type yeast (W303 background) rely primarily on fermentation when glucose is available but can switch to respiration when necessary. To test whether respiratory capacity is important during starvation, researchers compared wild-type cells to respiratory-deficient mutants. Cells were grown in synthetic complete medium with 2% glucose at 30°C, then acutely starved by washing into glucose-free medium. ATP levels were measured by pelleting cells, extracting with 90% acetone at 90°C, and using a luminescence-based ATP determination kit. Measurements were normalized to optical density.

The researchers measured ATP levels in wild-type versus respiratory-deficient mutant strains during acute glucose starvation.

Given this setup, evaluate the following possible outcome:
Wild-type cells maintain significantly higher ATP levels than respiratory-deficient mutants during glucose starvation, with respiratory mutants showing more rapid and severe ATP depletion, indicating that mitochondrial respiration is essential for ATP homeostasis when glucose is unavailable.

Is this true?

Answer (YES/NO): YES